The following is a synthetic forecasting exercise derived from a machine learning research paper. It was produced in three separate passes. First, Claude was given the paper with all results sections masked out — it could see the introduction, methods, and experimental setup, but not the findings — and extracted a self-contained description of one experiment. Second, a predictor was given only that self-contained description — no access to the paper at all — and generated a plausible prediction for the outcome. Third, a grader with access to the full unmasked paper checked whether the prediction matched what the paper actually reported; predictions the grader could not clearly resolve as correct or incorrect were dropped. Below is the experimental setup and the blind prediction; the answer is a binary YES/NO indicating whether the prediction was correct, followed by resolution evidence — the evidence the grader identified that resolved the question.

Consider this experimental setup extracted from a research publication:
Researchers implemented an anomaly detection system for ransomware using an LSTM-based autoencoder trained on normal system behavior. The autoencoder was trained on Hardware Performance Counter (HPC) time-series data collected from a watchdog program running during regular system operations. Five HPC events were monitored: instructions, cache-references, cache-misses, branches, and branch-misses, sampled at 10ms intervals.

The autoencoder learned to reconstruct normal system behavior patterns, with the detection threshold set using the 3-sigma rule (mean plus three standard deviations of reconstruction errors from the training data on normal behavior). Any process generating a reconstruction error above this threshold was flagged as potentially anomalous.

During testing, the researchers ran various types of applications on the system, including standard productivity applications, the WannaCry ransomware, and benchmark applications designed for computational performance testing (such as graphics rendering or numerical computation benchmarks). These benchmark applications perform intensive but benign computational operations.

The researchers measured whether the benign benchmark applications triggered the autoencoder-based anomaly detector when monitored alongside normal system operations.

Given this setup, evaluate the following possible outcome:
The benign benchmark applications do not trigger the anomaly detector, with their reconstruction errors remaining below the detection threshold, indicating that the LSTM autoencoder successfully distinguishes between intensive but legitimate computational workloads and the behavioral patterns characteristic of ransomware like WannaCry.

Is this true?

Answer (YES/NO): NO